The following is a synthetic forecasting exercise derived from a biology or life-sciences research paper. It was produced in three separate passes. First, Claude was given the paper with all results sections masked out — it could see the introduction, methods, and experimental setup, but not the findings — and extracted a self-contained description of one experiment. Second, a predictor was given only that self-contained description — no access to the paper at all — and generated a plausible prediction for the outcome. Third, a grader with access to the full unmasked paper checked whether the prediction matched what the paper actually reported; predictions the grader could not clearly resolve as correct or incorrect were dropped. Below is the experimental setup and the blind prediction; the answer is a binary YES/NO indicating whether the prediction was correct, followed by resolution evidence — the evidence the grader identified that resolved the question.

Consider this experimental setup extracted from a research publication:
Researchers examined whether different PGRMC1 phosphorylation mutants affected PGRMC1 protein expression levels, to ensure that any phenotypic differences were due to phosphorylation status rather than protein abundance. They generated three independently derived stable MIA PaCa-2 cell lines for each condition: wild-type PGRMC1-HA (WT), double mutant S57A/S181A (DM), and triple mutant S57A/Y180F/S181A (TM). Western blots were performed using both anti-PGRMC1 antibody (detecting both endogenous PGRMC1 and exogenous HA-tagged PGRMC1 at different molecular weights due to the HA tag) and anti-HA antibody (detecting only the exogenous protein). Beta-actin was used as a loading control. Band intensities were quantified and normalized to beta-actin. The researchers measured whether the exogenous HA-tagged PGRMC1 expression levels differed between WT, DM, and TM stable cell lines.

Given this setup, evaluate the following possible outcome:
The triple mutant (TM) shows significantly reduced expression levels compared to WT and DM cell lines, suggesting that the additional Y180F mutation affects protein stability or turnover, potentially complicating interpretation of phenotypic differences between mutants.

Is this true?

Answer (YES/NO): NO